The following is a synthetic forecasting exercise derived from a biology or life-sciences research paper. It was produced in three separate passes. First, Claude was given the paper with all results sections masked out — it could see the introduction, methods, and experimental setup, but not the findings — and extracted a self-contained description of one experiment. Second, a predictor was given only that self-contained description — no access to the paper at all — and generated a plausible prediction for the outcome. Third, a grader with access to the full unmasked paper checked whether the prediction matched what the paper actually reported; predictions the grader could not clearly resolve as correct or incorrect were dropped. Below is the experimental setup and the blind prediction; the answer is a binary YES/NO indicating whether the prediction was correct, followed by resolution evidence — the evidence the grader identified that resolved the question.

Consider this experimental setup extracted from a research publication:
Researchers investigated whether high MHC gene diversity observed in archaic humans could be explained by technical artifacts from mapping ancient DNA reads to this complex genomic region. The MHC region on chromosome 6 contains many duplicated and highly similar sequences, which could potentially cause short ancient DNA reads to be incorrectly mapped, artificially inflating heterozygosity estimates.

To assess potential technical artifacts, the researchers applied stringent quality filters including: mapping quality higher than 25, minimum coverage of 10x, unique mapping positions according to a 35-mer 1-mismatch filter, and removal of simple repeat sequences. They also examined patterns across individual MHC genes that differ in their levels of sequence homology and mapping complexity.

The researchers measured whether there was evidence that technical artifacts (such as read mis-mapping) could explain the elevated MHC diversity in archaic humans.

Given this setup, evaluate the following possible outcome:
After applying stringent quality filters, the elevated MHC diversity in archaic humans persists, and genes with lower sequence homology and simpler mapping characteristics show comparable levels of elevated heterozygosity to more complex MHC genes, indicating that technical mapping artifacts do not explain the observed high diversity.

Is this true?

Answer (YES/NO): NO